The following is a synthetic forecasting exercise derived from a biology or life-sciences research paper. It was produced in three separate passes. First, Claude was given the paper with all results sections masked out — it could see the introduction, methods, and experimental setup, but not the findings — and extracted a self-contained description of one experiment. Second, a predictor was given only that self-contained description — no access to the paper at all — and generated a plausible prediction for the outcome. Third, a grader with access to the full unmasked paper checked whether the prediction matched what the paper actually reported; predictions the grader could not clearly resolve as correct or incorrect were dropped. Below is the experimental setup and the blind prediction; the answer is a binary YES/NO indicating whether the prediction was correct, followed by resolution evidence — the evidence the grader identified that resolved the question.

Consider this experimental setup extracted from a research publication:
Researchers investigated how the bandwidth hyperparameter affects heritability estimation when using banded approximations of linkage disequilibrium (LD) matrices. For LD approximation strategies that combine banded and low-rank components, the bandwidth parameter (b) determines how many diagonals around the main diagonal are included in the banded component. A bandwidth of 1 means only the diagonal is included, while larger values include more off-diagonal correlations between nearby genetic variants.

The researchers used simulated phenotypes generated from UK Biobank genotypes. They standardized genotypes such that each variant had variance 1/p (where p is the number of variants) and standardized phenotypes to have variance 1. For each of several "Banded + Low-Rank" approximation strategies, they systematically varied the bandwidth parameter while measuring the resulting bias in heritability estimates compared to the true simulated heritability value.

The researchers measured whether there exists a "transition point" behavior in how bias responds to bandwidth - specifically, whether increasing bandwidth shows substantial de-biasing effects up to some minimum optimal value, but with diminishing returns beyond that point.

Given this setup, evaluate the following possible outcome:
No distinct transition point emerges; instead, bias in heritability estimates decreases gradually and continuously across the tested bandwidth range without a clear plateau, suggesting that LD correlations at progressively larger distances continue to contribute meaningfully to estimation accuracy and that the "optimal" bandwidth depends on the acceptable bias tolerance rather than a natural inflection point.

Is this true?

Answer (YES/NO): NO